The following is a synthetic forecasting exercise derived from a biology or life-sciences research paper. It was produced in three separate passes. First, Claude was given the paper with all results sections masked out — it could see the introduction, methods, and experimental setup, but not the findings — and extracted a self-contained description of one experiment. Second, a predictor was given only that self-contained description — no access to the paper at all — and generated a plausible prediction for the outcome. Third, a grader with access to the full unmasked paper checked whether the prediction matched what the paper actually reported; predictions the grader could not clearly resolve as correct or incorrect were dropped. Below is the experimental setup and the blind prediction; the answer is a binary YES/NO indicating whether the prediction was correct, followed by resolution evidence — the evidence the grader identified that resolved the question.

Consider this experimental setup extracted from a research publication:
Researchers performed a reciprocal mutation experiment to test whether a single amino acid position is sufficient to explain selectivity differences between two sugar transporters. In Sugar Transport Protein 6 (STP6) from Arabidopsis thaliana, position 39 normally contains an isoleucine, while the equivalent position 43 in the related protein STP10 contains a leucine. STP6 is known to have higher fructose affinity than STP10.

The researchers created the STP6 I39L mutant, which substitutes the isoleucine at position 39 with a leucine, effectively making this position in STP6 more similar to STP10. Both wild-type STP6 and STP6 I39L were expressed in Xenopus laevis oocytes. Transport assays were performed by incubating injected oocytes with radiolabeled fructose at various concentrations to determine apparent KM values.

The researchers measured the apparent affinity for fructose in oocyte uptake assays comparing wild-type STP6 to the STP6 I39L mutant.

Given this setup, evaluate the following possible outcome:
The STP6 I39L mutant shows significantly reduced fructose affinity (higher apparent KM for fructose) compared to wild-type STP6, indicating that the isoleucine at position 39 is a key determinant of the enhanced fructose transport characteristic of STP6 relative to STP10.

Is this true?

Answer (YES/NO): YES